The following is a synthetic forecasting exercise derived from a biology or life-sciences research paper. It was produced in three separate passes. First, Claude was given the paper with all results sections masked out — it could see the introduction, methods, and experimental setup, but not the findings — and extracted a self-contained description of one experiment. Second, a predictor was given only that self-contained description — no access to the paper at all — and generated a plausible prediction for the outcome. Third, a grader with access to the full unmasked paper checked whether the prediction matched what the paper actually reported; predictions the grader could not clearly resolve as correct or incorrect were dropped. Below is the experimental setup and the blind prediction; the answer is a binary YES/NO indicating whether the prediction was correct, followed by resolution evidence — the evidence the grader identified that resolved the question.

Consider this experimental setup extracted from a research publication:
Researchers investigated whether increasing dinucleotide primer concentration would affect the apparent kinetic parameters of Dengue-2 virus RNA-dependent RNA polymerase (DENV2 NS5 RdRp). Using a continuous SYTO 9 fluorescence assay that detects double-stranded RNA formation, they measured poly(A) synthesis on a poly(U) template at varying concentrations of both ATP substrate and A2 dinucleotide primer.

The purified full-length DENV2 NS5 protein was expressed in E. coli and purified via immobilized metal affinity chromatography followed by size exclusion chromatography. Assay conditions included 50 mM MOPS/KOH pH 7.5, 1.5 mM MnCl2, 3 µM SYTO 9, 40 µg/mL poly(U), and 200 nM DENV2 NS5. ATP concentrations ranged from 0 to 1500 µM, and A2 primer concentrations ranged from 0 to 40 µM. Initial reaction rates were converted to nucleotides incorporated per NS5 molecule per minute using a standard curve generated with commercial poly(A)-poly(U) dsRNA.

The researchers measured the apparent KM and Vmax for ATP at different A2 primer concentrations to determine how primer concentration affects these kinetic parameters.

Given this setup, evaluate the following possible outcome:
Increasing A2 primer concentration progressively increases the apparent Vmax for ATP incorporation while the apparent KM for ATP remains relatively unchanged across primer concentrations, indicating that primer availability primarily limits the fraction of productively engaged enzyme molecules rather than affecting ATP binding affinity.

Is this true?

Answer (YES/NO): NO